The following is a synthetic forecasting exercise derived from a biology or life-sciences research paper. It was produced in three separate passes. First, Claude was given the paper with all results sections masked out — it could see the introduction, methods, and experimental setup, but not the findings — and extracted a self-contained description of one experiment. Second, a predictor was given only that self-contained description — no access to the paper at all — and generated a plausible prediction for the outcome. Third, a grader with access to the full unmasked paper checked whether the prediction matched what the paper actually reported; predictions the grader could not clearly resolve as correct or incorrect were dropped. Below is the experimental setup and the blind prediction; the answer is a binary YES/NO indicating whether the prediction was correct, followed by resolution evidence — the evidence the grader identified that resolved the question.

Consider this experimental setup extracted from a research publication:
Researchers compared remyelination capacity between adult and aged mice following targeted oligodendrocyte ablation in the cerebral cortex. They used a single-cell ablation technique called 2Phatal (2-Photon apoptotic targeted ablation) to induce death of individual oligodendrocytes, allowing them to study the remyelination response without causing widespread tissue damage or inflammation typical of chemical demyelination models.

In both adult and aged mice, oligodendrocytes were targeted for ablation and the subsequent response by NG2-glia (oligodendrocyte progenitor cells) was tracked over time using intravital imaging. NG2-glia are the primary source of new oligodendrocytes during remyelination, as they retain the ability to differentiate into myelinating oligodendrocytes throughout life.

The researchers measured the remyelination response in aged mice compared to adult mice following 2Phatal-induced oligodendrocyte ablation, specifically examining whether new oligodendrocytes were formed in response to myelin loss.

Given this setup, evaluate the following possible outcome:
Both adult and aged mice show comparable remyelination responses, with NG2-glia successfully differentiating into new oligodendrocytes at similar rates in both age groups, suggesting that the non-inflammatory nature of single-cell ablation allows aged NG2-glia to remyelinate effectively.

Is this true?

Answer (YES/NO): NO